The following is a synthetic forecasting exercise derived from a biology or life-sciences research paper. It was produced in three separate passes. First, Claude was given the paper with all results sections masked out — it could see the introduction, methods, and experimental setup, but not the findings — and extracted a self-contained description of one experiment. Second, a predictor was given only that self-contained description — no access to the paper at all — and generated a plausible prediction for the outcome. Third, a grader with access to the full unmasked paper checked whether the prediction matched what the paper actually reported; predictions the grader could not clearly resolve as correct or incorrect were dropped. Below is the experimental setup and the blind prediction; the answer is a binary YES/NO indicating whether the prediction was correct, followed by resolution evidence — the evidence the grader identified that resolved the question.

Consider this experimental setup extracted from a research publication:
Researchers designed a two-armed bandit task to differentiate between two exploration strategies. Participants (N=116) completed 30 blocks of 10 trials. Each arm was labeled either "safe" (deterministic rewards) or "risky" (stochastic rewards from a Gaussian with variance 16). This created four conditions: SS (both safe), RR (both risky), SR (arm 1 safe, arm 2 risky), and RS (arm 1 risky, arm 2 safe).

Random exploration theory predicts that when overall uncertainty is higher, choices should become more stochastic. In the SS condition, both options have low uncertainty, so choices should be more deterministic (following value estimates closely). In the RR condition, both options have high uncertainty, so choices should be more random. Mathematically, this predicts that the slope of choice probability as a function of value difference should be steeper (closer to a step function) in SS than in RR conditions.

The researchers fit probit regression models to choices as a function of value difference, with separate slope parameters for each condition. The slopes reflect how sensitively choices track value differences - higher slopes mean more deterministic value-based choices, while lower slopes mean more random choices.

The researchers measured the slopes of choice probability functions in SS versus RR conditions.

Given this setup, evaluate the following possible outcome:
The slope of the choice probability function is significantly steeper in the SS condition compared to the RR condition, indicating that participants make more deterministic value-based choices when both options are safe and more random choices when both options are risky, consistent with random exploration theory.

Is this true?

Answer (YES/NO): YES